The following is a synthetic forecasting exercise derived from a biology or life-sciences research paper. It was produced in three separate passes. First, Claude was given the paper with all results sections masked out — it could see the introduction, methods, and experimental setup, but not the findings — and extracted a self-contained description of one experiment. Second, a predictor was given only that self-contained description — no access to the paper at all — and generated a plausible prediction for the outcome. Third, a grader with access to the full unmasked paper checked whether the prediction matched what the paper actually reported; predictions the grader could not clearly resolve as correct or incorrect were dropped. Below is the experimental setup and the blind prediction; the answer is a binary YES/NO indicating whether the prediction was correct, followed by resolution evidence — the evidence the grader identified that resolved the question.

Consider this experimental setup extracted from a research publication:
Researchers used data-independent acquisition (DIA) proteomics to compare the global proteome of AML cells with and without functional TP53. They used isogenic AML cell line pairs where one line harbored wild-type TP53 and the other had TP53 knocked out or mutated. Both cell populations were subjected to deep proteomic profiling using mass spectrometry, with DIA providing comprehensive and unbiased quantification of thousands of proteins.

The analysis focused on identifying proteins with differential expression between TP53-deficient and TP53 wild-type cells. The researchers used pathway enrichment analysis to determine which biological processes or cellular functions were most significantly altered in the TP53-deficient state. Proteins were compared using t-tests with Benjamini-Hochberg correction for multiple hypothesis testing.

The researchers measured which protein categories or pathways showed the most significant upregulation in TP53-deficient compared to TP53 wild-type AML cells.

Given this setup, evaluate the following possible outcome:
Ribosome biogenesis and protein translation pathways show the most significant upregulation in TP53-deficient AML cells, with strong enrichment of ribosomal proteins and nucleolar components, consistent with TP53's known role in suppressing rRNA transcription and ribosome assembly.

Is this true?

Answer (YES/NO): NO